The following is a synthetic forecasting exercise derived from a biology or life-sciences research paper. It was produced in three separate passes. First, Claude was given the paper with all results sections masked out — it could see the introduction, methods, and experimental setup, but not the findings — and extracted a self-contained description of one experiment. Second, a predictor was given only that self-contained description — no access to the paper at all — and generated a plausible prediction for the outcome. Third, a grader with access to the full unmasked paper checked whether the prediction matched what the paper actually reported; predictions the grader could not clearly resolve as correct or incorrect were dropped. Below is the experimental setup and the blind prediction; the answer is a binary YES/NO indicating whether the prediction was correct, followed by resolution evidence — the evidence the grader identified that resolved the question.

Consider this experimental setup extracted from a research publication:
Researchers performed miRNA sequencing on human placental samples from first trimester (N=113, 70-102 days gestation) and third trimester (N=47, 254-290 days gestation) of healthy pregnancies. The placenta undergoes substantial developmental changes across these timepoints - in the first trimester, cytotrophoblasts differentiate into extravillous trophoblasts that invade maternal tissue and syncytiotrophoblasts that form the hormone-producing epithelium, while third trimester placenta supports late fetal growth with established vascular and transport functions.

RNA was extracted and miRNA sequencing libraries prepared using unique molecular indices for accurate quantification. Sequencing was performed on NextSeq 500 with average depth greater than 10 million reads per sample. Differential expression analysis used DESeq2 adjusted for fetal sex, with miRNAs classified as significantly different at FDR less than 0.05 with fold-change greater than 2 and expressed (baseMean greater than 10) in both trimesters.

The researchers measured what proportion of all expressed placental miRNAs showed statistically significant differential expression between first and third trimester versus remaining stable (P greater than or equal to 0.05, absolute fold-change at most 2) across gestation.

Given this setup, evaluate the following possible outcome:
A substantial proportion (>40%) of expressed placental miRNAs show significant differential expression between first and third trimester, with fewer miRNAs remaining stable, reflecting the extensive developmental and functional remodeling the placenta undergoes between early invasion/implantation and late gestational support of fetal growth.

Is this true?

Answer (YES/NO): YES